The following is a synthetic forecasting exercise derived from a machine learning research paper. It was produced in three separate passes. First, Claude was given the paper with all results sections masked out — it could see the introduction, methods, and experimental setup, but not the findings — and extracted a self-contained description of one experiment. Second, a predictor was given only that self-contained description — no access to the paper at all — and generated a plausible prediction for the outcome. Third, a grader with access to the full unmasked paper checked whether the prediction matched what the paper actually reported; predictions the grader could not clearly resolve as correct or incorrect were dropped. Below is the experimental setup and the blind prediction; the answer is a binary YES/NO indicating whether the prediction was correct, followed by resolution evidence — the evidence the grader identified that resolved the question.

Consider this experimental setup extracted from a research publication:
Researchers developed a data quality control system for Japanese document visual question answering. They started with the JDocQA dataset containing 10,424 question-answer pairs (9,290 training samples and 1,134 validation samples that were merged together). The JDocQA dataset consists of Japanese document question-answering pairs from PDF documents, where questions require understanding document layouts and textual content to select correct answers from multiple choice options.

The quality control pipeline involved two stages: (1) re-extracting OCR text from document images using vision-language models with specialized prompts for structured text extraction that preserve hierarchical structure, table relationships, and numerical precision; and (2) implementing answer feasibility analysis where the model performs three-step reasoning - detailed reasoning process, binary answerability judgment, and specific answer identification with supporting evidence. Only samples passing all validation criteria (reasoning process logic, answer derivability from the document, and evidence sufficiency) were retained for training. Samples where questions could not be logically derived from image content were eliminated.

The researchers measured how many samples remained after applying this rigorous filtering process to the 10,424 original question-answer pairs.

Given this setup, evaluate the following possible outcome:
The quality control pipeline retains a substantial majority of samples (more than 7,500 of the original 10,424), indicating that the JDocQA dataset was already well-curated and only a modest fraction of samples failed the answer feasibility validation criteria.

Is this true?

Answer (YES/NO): YES